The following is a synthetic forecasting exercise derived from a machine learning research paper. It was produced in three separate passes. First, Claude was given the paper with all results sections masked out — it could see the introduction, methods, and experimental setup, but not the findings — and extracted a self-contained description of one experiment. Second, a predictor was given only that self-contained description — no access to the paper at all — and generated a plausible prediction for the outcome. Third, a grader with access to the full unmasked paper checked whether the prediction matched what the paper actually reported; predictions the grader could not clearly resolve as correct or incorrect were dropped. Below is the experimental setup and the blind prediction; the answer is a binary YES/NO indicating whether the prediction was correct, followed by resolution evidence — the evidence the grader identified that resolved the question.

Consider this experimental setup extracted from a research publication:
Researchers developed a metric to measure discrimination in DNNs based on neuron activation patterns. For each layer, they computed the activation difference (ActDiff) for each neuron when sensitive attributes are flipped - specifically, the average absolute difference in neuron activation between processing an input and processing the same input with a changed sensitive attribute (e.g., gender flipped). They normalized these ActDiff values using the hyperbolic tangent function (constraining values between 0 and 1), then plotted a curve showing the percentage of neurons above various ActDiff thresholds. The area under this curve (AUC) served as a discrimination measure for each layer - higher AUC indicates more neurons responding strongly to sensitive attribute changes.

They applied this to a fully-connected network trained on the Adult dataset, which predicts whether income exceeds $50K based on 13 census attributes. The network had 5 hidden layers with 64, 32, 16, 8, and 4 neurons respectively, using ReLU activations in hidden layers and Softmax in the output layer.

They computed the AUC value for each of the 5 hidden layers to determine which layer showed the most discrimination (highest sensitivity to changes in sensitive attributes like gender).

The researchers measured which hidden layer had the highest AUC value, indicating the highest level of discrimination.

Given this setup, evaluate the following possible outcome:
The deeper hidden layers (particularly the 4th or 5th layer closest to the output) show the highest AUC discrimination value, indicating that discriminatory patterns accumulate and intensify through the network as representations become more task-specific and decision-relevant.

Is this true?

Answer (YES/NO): NO